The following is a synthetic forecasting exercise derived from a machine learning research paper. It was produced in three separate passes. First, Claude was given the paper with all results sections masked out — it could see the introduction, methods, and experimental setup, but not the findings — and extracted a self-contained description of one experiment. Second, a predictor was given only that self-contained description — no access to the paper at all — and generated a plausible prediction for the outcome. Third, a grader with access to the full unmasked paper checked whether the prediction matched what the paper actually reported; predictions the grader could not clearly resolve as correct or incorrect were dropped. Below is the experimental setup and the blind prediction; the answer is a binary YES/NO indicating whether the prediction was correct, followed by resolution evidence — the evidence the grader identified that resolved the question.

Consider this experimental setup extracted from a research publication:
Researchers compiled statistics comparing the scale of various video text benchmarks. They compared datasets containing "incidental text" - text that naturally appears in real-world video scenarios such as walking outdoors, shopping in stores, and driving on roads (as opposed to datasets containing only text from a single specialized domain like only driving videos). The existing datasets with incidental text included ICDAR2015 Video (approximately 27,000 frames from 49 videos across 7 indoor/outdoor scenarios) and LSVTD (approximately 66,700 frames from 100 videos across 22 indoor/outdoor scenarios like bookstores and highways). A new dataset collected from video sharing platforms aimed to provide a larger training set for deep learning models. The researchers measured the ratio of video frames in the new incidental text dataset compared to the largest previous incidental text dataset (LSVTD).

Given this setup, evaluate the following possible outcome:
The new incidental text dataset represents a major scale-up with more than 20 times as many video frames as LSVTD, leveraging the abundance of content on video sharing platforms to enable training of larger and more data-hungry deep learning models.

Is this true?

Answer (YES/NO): YES